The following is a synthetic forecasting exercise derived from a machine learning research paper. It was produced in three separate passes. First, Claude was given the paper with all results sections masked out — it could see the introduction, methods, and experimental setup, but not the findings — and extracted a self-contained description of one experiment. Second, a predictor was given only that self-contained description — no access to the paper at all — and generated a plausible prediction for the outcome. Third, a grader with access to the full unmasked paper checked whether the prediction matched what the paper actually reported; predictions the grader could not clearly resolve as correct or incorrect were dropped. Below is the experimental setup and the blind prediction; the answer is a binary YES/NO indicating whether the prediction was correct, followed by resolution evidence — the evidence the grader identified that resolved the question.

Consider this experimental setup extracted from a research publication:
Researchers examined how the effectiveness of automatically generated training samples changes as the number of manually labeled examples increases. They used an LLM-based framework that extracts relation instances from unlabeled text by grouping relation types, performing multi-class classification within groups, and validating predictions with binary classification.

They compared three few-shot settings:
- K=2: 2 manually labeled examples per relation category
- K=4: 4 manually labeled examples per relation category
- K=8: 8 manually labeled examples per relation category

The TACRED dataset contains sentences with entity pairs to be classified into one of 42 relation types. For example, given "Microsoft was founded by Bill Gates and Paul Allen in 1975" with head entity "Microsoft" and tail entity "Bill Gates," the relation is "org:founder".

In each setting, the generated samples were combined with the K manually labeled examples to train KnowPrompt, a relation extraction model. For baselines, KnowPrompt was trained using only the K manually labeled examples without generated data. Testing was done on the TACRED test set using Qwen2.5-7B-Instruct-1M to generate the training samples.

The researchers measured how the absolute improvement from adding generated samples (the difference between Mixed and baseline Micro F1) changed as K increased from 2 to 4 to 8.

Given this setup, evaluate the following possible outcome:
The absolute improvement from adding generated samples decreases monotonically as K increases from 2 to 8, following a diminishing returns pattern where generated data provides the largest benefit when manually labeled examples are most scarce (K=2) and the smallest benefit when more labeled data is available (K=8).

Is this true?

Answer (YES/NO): YES